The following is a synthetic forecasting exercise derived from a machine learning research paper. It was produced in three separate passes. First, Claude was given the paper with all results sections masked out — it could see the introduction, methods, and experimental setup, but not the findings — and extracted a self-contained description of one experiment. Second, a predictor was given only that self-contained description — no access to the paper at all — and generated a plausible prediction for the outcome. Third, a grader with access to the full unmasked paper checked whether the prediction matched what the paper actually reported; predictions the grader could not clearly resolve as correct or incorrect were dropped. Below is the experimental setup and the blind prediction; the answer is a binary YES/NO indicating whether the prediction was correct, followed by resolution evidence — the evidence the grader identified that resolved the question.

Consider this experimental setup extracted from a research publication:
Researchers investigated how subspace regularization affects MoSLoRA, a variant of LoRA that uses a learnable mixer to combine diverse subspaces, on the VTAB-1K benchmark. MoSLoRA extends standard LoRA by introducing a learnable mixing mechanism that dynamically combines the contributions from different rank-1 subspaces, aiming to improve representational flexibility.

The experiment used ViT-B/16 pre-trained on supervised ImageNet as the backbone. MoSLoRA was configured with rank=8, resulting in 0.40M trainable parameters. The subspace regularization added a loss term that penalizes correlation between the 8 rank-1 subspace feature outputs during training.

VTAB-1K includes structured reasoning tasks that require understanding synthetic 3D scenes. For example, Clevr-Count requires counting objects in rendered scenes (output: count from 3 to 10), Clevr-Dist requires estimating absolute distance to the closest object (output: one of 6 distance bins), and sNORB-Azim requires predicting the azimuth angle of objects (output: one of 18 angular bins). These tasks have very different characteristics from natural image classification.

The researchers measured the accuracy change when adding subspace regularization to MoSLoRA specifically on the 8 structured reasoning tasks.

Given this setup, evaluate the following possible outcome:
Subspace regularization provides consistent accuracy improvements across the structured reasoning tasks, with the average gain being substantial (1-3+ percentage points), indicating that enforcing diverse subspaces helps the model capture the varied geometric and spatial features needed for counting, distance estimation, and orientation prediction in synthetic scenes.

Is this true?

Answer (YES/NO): NO